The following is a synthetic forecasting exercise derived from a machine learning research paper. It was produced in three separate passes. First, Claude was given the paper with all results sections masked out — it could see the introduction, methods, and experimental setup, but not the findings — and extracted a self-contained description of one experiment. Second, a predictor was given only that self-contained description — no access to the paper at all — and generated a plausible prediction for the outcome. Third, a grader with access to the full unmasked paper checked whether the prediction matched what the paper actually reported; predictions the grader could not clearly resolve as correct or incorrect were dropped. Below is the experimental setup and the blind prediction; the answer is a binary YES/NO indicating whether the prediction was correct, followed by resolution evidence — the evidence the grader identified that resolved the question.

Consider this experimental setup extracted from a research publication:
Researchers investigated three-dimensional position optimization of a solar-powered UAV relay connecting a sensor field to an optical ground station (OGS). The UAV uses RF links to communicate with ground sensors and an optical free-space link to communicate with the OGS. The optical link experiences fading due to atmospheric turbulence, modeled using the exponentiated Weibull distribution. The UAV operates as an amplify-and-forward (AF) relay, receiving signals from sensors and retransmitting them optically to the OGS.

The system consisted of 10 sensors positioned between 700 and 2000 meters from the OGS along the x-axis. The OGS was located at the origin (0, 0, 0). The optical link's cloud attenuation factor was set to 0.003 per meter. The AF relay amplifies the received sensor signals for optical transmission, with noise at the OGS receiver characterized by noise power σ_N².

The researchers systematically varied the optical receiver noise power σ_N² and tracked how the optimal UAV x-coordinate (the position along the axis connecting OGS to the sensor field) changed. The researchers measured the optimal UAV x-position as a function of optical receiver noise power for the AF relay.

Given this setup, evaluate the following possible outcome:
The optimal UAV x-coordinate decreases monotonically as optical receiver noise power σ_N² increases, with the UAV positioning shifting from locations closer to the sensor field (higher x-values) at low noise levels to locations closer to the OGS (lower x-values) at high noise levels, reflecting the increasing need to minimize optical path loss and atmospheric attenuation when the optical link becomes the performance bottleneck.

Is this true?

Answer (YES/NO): YES